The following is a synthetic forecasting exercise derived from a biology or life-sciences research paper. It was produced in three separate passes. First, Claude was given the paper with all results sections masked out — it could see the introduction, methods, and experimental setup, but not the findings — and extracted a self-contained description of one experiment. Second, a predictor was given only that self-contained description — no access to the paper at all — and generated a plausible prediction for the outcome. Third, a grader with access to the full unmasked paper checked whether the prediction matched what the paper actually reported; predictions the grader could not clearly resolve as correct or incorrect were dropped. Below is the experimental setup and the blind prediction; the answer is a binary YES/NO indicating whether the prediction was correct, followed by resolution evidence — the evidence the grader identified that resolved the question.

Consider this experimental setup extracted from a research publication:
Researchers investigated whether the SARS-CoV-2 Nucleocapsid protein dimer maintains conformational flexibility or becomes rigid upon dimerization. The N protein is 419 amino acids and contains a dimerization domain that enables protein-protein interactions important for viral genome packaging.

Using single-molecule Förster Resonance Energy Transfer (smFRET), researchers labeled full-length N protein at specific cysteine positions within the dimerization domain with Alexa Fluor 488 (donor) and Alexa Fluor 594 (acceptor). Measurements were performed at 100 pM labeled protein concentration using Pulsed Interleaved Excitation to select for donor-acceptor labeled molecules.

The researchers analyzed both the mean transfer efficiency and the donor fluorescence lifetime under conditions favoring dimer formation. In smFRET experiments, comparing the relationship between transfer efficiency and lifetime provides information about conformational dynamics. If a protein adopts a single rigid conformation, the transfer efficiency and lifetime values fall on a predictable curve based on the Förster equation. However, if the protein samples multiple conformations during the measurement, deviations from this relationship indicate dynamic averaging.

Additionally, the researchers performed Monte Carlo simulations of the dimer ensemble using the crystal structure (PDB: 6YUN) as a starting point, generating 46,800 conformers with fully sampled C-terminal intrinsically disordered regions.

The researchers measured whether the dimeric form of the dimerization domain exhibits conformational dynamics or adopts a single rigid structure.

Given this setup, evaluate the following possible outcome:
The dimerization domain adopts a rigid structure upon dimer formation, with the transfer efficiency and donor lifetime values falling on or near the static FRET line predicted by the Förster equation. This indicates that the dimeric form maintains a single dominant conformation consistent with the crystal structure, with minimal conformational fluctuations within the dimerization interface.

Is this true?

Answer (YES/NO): NO